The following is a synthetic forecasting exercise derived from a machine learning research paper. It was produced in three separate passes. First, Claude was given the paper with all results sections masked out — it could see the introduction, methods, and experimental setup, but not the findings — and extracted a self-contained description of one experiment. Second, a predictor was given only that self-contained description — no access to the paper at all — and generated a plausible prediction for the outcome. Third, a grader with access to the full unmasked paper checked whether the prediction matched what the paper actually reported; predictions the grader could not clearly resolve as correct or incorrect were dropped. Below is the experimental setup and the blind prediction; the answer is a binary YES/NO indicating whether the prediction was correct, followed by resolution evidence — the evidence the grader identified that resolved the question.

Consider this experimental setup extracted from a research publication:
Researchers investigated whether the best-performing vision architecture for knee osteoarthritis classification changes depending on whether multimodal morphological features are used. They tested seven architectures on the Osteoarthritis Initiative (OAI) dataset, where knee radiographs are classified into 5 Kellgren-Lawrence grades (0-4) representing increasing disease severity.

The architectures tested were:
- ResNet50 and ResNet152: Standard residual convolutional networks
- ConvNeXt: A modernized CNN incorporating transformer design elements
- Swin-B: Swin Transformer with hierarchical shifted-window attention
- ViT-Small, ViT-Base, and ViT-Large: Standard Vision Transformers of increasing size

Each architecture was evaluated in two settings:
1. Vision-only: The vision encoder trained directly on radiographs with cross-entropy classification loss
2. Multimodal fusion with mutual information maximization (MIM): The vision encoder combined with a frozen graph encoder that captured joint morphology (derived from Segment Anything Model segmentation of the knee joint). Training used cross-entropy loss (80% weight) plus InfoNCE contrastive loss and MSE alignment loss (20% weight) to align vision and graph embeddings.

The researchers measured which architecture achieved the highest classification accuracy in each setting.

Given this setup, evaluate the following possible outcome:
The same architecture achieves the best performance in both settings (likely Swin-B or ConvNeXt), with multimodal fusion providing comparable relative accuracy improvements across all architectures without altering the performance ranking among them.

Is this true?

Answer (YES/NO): NO